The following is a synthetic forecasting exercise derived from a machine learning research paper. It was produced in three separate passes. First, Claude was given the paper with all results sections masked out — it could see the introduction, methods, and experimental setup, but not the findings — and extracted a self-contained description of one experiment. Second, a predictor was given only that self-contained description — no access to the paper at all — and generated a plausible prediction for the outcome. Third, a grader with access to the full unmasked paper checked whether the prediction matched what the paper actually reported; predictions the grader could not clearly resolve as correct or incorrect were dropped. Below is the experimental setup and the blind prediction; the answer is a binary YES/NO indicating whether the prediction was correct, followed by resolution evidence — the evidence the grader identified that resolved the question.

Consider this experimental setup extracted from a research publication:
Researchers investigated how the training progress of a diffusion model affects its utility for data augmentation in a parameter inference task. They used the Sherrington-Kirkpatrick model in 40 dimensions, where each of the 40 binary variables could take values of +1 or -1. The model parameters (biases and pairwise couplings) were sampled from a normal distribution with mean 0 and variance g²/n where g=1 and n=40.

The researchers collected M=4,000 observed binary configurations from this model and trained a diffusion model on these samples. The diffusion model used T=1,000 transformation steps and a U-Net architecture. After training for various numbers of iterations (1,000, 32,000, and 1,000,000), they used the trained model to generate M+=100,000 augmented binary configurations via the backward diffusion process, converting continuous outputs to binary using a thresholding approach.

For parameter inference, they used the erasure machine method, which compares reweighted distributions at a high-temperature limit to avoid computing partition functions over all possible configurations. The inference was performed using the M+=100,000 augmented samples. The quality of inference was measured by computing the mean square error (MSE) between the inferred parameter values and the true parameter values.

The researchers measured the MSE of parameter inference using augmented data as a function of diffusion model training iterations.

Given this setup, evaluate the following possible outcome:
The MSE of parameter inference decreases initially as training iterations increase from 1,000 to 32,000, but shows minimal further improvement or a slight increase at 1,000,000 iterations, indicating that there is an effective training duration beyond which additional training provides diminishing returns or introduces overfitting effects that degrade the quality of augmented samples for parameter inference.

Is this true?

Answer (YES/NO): NO